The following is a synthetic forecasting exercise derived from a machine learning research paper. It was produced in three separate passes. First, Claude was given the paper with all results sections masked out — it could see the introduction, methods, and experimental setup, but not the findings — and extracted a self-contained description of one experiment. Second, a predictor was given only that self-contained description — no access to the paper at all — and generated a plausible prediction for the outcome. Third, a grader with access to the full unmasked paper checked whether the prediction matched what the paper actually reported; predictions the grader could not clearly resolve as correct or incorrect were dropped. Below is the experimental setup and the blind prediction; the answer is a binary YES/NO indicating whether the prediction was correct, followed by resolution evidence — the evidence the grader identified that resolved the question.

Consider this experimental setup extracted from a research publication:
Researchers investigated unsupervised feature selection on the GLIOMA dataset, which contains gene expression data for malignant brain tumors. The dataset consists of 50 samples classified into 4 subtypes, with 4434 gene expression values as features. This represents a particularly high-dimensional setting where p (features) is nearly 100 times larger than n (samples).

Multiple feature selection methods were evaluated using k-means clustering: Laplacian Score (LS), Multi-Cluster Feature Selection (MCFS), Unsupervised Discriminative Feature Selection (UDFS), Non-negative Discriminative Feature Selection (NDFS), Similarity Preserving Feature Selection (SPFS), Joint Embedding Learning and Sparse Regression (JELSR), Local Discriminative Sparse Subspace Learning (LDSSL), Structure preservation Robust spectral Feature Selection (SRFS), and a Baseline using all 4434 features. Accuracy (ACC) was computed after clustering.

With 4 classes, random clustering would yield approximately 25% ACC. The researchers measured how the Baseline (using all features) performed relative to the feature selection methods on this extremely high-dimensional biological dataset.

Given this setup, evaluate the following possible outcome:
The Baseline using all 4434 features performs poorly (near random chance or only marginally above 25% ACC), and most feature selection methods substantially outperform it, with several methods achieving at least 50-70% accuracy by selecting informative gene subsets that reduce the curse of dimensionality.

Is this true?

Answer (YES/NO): NO